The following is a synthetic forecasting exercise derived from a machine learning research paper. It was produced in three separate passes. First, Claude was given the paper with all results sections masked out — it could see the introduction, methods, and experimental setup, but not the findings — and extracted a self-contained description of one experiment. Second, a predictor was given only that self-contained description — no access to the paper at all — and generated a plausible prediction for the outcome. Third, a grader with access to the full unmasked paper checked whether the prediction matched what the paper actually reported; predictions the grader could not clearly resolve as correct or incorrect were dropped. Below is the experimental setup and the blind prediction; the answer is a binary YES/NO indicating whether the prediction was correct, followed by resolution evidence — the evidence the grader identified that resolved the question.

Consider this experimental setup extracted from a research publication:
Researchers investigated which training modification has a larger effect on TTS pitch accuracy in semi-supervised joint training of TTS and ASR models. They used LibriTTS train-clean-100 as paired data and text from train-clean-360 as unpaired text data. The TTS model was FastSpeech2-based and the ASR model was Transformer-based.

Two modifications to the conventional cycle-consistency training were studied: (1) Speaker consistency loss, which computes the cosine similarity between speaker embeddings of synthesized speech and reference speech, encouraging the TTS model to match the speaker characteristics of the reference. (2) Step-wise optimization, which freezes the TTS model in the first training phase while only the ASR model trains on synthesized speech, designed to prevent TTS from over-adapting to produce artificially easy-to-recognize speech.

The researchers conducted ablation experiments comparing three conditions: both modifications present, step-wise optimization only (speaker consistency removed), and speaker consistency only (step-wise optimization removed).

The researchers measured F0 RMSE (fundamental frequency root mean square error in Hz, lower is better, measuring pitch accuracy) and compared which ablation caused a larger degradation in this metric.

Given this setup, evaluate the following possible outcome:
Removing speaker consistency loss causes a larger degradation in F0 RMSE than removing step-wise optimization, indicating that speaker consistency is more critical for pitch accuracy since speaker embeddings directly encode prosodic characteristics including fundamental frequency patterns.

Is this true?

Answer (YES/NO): YES